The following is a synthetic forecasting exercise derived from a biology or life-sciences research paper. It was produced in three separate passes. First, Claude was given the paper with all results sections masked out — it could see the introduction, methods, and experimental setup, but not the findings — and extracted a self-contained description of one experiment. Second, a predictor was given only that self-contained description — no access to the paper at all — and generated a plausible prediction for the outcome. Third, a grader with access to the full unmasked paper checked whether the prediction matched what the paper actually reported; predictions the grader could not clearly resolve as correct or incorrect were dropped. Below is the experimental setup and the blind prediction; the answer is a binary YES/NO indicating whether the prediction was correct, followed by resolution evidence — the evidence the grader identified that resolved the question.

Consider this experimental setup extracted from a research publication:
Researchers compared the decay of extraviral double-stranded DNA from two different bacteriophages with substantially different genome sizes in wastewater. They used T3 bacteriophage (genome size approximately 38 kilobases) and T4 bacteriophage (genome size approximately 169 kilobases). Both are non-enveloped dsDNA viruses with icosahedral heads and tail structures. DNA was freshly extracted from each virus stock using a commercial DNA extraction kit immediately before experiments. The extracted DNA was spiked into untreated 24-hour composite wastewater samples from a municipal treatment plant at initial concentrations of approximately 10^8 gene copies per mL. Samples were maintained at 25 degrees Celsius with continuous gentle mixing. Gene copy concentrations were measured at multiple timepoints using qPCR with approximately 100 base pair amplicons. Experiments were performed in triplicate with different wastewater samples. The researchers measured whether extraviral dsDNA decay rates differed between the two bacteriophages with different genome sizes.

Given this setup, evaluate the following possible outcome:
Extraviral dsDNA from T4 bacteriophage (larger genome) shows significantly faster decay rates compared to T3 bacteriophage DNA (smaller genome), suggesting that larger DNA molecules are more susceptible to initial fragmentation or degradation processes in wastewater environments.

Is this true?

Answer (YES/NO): NO